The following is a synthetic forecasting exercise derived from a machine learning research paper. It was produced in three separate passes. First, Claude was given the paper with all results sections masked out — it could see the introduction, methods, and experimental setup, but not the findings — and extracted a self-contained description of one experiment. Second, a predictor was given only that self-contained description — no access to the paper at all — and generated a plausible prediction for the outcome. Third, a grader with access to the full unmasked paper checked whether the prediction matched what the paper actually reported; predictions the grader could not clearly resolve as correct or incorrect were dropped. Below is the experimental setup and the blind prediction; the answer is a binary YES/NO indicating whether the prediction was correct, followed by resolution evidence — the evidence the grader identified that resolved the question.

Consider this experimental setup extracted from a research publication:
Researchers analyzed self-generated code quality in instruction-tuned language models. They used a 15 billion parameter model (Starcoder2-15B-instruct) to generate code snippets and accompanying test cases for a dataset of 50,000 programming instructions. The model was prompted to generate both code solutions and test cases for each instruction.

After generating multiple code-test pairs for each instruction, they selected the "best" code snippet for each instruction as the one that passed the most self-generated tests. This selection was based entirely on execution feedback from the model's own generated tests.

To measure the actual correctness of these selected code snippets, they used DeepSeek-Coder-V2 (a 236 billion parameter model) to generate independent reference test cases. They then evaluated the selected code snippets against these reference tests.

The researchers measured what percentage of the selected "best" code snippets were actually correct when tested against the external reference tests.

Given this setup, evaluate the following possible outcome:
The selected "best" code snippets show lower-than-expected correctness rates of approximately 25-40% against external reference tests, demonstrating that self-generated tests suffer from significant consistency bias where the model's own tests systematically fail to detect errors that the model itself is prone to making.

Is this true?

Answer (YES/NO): NO